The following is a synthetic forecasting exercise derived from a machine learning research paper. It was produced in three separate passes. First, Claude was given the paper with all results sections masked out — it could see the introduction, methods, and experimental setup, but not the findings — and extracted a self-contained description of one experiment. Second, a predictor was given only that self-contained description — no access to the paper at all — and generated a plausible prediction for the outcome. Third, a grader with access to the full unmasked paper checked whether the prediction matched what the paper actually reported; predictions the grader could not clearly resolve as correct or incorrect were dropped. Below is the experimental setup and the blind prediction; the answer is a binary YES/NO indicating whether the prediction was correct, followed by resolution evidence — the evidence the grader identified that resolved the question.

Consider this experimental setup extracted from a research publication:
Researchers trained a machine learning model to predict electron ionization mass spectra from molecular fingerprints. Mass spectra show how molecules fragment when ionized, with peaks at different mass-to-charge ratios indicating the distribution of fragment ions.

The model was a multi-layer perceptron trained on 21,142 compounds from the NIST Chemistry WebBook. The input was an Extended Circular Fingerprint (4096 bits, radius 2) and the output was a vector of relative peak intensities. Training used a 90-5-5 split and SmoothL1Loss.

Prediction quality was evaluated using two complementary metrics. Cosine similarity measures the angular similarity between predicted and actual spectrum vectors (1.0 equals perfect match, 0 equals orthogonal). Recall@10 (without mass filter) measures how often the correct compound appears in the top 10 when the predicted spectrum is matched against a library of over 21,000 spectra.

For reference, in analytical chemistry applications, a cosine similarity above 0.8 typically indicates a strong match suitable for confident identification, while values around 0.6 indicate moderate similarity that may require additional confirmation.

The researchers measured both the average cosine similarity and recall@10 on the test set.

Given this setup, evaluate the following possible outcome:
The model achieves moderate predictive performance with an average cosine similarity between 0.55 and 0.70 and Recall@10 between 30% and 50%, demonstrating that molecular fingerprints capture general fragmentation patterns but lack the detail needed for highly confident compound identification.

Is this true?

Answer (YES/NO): NO